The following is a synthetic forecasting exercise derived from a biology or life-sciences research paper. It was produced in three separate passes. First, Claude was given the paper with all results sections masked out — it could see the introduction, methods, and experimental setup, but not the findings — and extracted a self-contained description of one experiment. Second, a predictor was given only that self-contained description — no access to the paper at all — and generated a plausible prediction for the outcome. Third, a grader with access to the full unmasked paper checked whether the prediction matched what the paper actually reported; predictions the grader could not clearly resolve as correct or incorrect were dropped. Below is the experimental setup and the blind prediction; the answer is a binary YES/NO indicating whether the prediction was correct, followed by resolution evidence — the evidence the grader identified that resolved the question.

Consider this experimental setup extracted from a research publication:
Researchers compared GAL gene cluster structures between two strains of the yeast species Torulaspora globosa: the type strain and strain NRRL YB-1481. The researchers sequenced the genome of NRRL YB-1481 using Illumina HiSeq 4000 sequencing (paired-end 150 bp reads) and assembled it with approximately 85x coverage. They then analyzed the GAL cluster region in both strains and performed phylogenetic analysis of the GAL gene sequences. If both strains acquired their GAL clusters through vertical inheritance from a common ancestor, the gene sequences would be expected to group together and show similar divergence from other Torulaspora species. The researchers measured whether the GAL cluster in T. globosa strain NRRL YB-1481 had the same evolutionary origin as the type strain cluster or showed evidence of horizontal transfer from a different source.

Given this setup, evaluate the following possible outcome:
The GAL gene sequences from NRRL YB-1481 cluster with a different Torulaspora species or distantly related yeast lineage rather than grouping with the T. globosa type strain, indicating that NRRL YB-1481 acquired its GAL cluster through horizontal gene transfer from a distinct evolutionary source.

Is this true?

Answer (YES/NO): YES